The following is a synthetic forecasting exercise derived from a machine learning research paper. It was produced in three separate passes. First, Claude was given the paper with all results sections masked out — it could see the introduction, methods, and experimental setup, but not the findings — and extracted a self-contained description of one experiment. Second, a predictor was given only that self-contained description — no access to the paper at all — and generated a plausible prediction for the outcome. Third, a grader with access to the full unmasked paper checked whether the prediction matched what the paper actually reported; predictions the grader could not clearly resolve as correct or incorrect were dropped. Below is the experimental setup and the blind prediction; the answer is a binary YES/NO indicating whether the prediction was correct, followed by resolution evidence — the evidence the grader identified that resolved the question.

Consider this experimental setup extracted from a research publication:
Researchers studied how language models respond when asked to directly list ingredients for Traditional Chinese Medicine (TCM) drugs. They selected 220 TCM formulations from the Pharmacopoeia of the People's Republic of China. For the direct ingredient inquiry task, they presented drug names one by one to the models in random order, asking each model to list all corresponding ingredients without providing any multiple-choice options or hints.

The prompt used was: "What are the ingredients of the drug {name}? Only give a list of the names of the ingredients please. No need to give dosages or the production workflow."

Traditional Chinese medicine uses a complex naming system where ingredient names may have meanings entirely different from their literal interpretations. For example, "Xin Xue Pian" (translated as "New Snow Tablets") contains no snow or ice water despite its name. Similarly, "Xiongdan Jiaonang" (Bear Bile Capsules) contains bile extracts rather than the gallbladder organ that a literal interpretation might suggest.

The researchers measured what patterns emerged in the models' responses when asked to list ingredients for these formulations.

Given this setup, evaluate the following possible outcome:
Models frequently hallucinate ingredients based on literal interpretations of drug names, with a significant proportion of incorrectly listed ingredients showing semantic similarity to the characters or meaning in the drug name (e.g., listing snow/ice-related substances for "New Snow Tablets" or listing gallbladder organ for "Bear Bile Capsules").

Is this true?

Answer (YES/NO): YES